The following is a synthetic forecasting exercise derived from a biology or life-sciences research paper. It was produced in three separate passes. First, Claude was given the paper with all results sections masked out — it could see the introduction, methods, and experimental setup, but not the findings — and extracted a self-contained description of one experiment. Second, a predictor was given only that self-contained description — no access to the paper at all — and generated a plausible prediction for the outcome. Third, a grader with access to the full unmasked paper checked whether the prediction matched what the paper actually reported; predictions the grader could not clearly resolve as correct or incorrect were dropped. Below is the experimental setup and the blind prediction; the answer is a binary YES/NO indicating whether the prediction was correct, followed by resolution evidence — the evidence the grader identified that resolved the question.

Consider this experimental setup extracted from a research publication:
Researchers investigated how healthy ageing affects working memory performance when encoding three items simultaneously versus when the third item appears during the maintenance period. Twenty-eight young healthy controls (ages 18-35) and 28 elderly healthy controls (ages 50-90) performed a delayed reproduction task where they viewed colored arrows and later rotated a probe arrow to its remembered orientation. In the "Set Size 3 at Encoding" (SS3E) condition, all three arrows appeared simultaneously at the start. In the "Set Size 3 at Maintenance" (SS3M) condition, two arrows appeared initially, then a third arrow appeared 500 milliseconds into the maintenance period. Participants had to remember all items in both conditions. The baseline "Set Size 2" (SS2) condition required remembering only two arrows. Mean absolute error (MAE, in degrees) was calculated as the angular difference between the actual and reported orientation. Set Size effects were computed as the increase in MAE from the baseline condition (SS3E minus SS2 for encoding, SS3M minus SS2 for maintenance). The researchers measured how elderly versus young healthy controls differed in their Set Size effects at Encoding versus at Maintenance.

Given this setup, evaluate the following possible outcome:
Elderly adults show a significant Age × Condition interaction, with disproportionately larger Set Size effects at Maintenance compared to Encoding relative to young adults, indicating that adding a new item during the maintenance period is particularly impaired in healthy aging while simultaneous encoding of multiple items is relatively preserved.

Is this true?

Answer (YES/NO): NO